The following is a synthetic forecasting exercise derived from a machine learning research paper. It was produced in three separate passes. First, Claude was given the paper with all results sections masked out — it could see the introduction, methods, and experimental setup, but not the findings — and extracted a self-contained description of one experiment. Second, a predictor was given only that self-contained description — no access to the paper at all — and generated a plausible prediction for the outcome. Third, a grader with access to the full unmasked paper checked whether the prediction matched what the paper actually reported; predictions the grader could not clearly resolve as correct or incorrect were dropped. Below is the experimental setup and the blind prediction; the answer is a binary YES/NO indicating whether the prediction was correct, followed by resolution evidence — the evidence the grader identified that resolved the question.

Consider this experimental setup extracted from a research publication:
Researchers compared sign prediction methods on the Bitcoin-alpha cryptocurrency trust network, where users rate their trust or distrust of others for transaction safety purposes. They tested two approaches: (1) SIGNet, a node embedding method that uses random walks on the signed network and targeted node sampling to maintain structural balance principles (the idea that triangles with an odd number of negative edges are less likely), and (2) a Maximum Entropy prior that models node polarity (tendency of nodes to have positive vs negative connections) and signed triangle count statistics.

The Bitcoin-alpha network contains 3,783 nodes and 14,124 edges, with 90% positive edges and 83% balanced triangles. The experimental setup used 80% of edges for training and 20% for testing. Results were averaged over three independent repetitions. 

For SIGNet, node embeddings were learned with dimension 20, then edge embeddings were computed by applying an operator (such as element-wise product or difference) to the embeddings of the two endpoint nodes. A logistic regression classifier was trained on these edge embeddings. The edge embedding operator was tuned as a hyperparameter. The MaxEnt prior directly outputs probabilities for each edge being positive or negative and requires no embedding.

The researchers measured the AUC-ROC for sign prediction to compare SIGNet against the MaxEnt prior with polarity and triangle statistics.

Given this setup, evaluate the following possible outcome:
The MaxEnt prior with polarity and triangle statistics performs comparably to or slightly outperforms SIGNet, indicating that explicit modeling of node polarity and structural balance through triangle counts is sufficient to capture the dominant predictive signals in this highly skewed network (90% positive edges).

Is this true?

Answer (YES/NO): NO